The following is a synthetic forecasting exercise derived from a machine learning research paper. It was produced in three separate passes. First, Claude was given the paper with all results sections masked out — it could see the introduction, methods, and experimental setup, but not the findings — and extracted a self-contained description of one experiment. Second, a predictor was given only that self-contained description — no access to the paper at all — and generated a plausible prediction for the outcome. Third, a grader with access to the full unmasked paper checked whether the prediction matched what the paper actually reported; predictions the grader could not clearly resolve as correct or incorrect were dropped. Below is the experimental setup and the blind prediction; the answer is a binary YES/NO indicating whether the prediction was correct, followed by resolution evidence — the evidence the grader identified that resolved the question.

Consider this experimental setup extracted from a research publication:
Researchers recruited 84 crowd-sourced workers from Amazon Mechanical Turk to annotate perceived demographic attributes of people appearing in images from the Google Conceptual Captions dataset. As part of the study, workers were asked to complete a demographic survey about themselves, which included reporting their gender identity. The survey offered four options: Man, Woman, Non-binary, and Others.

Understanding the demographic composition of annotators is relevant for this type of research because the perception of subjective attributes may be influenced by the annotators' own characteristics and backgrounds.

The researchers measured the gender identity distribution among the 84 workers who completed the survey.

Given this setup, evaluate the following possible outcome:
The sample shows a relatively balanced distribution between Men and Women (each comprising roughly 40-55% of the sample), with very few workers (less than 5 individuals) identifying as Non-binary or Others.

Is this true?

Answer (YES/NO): NO